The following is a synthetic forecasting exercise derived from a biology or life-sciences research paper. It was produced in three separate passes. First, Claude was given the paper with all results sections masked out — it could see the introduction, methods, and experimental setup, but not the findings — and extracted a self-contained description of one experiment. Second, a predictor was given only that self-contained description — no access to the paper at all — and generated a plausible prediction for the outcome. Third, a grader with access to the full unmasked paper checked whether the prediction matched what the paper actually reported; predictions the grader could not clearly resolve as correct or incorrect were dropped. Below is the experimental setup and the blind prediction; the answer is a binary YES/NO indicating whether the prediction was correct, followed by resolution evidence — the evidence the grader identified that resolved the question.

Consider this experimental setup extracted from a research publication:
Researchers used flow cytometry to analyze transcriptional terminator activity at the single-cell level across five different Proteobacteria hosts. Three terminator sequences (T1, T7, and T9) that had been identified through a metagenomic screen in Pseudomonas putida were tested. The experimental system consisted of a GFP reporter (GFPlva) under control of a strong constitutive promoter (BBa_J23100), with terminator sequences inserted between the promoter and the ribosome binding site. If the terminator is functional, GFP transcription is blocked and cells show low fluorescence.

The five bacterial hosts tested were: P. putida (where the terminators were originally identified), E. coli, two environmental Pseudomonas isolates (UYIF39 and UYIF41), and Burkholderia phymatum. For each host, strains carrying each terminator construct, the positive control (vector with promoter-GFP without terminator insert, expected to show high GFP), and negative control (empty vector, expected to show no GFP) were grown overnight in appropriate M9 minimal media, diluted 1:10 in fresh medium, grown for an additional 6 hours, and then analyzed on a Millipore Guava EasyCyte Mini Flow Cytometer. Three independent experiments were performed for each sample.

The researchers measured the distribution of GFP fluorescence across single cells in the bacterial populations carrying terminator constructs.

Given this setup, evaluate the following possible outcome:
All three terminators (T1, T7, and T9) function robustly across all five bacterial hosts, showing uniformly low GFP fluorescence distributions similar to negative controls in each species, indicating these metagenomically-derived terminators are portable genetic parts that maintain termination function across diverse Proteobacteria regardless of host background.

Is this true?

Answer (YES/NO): NO